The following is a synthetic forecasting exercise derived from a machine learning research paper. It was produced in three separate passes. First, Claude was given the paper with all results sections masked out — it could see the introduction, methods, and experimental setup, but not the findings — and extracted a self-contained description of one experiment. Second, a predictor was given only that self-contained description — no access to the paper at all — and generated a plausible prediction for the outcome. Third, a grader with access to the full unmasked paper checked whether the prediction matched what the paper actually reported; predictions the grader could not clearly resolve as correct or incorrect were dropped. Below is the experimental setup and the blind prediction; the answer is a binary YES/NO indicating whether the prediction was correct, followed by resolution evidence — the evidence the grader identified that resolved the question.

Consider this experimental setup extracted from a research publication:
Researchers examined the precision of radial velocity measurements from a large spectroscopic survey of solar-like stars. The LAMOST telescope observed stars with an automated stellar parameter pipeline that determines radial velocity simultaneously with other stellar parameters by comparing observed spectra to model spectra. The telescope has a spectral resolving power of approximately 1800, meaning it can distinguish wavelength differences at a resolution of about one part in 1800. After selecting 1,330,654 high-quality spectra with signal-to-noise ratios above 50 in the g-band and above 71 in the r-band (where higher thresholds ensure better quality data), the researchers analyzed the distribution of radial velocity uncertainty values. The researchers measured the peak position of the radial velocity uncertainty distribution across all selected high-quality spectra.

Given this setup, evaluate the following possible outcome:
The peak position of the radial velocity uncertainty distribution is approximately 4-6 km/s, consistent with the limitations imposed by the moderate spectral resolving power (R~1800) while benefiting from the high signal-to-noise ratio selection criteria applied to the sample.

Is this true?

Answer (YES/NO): NO